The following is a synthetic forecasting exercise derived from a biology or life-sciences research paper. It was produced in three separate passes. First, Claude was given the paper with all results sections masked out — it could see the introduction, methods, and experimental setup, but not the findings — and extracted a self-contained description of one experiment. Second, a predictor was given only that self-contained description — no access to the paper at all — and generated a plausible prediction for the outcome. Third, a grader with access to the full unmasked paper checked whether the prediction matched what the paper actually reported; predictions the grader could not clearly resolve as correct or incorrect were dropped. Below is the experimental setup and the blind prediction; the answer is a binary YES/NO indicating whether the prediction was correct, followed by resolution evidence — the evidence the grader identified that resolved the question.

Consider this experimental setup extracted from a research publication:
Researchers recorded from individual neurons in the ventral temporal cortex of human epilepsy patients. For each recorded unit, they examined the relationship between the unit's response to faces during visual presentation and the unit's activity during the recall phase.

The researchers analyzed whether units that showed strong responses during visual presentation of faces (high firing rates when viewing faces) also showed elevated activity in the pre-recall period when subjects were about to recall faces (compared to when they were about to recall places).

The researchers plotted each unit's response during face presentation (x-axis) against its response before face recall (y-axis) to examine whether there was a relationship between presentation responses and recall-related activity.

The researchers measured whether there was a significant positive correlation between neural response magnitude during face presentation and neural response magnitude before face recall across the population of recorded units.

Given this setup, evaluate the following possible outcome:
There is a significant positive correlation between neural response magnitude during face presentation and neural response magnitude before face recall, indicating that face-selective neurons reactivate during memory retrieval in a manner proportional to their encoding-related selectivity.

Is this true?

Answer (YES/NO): YES